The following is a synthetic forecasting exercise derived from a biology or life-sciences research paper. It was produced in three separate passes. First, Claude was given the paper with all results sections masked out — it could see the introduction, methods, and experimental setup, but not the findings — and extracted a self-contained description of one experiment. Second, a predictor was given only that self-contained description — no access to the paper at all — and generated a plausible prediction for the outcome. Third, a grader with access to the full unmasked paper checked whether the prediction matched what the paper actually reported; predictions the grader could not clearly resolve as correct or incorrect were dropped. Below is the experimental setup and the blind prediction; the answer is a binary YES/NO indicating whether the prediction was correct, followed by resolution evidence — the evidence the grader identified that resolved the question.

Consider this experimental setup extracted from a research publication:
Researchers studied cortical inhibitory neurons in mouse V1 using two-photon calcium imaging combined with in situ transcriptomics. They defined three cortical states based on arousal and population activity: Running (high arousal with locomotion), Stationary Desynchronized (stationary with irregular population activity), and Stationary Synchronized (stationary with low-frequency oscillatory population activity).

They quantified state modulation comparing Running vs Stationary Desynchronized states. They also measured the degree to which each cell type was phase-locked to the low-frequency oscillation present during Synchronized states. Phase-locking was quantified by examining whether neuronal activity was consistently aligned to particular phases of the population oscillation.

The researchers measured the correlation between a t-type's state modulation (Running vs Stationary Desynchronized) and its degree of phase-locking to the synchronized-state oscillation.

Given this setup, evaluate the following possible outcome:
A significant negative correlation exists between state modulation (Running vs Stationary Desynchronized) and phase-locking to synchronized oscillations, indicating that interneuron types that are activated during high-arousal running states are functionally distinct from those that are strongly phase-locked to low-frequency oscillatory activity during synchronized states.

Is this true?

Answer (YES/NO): YES